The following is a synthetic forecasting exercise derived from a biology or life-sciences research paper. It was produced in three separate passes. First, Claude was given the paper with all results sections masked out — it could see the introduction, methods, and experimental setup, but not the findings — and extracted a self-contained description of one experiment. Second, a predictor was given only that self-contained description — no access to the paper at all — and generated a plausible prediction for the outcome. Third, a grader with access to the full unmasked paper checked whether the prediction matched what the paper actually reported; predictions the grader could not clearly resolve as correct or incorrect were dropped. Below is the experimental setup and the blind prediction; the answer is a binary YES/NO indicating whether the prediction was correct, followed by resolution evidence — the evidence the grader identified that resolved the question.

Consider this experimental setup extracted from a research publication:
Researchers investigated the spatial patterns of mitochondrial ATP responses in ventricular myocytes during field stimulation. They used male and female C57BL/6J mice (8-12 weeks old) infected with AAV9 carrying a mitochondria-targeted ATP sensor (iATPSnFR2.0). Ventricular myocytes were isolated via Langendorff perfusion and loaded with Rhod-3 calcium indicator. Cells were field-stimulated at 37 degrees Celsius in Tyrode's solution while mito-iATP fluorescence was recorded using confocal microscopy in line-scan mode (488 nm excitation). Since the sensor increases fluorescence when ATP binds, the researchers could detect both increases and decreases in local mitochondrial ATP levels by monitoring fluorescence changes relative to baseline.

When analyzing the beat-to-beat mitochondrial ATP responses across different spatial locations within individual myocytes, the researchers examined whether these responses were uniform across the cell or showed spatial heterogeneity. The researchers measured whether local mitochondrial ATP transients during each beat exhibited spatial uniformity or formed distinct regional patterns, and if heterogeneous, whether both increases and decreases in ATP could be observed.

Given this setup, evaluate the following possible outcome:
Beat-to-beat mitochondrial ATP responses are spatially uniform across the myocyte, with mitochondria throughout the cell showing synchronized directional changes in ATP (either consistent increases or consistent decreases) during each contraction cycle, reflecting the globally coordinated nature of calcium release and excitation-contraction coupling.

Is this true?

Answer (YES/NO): NO